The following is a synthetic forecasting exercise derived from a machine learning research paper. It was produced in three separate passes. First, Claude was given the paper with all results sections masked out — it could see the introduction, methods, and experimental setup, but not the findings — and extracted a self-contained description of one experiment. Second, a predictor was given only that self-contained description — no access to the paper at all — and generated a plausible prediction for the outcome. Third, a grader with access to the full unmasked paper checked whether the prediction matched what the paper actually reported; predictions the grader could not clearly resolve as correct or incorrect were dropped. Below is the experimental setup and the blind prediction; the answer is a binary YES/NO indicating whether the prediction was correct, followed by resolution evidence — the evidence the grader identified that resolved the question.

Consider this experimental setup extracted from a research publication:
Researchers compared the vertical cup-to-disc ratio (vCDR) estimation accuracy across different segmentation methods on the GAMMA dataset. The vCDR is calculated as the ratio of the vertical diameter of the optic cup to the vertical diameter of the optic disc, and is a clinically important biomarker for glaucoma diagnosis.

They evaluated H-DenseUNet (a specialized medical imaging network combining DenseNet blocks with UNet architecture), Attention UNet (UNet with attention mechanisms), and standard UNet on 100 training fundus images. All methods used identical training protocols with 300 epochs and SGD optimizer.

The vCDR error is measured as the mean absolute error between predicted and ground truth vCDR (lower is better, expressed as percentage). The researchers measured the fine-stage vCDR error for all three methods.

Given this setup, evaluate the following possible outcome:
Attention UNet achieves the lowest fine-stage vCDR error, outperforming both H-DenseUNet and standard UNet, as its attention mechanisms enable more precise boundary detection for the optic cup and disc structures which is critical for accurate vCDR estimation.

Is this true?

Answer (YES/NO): YES